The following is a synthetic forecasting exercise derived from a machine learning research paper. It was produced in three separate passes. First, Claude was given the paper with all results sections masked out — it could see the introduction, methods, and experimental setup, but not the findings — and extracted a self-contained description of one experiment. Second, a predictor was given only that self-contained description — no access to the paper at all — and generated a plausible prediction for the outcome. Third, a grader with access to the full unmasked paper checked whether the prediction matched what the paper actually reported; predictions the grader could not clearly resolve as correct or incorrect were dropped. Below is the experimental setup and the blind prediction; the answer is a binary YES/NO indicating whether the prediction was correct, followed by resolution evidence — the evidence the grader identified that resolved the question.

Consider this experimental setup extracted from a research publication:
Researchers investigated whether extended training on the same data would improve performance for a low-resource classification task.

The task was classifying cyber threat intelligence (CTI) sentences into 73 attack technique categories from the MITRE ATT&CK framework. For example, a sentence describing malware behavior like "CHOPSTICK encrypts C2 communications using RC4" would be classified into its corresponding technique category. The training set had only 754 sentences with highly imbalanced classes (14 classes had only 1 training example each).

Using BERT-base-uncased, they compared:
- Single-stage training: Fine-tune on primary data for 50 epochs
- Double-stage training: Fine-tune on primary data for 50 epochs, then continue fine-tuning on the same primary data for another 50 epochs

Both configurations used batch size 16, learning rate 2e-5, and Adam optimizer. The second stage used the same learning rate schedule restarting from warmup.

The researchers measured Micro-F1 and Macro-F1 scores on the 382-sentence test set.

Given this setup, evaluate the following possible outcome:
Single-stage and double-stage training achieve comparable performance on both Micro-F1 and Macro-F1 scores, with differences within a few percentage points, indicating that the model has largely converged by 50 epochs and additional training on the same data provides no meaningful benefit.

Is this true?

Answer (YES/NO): YES